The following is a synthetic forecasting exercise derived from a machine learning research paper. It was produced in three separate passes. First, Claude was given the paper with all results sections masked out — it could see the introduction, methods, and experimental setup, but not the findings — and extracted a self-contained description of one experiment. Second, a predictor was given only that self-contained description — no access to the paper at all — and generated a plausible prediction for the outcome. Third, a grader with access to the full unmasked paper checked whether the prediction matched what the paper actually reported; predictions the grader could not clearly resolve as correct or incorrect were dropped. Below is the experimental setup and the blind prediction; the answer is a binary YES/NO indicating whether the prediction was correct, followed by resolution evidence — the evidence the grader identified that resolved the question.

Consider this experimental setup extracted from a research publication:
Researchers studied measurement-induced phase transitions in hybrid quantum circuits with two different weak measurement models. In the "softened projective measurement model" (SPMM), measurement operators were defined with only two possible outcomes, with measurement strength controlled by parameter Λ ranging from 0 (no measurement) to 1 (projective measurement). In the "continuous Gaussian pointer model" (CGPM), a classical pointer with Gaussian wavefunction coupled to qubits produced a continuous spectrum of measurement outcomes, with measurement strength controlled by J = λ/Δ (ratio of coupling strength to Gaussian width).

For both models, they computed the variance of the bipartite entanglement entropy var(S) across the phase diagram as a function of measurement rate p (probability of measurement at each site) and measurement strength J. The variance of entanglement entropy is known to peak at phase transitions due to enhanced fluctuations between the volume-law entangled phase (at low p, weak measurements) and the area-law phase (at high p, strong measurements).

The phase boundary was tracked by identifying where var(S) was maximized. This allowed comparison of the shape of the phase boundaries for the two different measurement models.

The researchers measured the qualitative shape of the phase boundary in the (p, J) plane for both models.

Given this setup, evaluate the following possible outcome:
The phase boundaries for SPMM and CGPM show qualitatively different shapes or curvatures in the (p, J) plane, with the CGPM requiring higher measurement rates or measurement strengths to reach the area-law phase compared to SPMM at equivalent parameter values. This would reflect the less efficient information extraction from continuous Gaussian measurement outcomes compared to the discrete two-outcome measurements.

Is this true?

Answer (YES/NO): NO